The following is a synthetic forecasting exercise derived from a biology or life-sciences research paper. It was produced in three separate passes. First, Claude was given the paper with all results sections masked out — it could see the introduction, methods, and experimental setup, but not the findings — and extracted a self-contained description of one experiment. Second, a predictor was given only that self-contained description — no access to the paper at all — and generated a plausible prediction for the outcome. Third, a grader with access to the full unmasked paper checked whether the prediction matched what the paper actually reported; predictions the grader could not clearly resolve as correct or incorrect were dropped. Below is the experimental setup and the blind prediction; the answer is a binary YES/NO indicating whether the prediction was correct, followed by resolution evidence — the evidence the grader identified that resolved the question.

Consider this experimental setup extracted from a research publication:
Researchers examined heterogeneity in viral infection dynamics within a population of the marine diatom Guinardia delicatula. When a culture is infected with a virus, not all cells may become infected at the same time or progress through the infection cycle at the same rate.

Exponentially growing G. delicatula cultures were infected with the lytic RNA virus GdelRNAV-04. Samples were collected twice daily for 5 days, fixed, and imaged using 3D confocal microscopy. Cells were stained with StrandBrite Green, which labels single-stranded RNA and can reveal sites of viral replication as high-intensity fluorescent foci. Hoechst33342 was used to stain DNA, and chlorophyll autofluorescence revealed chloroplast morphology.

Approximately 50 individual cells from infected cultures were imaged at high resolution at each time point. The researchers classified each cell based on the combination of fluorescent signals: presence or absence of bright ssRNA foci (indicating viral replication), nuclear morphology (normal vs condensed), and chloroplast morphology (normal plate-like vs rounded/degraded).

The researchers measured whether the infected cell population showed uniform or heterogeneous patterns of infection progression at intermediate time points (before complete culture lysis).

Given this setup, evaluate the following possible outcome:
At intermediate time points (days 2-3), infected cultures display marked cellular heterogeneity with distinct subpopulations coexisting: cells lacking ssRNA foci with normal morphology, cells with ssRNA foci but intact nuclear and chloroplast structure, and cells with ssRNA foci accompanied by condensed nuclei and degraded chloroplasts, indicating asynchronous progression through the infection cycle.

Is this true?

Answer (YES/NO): YES